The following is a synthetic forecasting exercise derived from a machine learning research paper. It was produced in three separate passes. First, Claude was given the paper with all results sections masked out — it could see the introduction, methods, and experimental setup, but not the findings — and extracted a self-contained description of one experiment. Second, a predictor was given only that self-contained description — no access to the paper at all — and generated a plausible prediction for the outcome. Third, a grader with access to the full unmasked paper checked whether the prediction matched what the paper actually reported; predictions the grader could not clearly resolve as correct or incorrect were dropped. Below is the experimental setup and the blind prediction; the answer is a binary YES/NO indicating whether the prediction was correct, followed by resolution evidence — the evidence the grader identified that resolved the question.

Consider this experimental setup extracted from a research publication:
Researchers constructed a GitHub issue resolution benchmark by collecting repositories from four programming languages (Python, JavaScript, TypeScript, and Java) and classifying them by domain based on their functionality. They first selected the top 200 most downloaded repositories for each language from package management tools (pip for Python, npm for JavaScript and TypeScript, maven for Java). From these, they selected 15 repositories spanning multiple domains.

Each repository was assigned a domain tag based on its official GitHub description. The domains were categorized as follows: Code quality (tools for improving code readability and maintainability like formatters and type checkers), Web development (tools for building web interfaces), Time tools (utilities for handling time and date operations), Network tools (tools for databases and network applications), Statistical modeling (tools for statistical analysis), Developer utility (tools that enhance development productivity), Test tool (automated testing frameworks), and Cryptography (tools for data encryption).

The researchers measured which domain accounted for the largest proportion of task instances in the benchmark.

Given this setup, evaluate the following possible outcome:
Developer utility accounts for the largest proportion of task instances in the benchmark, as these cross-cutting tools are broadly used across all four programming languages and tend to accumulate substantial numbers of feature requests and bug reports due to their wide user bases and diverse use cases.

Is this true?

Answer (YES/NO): NO